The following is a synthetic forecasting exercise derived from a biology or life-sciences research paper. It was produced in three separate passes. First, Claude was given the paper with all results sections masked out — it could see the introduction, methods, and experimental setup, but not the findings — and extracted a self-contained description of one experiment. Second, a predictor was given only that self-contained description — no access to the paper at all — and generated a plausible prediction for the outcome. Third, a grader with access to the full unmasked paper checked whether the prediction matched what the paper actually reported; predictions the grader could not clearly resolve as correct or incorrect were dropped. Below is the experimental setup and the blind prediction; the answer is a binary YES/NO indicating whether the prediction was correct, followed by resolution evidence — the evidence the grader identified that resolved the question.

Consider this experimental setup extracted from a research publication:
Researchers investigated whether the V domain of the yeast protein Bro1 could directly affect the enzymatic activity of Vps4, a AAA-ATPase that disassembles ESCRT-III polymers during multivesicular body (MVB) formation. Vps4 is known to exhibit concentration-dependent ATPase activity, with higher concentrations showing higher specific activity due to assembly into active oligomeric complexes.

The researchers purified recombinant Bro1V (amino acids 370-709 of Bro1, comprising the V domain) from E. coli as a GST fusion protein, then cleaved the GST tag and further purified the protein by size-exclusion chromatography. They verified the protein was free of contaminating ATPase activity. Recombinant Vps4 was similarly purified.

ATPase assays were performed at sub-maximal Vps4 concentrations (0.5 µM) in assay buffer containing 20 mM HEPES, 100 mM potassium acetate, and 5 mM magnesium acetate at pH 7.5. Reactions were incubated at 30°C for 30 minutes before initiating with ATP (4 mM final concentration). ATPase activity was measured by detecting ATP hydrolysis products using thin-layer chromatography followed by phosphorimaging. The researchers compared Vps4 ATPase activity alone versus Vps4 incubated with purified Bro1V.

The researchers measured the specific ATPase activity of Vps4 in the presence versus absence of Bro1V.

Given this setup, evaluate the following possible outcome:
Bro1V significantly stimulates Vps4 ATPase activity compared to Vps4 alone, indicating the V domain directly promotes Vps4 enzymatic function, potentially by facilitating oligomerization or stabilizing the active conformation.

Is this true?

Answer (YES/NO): YES